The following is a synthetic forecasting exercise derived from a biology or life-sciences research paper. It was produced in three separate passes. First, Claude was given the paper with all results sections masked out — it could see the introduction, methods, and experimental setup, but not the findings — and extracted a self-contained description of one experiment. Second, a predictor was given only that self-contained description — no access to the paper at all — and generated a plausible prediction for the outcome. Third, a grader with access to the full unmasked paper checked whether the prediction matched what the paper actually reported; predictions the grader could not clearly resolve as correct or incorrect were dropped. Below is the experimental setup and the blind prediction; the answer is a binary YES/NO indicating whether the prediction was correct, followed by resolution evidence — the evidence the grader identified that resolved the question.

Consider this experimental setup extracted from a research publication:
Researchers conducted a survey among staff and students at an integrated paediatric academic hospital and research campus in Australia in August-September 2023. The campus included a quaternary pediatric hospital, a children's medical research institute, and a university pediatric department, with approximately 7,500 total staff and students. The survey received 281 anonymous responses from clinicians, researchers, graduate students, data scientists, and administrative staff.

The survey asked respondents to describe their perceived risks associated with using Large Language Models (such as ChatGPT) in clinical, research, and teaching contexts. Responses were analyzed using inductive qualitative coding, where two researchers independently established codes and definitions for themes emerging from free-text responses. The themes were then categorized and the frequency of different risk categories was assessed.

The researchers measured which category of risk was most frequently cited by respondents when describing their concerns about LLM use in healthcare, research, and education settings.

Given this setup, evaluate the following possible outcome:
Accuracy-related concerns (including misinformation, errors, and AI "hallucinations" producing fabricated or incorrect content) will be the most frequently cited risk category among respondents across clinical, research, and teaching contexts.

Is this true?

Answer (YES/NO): NO